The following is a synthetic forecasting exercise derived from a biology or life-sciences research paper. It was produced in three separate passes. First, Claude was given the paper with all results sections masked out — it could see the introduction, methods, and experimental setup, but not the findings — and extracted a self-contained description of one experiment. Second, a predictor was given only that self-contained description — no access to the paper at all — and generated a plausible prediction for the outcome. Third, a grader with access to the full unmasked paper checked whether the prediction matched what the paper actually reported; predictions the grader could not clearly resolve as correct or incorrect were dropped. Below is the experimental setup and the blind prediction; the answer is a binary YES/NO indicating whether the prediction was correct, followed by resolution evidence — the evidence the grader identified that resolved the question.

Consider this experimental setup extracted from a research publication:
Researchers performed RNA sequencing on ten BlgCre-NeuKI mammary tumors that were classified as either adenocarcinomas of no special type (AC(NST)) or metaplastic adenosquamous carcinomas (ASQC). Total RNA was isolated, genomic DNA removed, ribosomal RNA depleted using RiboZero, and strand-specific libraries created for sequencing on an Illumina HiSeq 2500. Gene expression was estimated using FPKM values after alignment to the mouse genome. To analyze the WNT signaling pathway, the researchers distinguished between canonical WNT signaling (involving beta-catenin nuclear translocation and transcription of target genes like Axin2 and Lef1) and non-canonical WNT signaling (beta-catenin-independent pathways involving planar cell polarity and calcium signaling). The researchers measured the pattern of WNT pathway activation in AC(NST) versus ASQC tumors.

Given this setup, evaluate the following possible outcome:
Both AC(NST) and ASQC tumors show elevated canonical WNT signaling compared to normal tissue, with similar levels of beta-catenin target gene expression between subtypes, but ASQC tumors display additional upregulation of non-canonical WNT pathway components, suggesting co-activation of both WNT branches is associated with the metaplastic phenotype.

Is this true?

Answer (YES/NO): NO